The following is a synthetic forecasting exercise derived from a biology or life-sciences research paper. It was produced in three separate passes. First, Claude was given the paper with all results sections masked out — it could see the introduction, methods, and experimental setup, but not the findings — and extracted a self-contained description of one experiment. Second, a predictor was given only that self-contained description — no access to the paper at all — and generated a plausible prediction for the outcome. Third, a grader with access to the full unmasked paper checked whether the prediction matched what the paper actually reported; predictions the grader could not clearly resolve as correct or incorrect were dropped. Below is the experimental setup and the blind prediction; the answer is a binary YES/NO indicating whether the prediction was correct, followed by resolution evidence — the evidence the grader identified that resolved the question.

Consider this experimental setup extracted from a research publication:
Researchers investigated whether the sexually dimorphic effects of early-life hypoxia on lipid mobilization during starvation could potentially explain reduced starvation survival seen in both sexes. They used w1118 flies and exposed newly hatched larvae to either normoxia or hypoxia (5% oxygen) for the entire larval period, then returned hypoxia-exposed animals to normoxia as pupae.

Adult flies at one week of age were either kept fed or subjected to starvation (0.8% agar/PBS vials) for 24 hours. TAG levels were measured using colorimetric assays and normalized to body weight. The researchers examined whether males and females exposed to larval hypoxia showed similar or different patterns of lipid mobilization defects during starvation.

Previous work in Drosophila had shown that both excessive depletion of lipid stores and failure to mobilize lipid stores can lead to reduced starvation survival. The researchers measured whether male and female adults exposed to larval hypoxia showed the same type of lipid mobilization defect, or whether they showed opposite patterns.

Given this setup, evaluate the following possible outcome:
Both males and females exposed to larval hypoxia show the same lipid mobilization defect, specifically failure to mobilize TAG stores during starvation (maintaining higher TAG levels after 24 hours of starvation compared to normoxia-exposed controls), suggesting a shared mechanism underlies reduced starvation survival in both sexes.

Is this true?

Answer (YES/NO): NO